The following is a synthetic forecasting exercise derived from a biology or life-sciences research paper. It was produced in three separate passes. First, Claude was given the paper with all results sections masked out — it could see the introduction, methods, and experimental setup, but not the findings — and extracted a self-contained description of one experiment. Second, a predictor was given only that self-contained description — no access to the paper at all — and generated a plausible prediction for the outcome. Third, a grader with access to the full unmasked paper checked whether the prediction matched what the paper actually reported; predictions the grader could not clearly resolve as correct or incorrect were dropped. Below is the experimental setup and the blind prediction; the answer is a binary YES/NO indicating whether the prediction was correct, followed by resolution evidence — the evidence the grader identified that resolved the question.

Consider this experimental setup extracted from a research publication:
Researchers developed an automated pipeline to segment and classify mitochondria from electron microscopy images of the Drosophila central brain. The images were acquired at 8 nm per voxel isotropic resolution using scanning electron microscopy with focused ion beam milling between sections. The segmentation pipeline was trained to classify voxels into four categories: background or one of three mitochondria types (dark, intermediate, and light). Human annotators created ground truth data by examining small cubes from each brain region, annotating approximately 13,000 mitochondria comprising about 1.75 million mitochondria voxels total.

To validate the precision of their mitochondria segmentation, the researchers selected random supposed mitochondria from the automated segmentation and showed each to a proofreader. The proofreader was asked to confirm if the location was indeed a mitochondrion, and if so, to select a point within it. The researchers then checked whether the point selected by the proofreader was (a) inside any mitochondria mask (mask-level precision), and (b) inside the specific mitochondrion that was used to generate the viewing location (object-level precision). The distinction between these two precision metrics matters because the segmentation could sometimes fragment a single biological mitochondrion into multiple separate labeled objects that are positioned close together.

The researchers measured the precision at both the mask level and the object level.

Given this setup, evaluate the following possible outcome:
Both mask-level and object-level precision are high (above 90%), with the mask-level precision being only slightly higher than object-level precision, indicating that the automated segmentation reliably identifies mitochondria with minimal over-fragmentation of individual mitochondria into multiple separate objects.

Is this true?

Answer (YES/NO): NO